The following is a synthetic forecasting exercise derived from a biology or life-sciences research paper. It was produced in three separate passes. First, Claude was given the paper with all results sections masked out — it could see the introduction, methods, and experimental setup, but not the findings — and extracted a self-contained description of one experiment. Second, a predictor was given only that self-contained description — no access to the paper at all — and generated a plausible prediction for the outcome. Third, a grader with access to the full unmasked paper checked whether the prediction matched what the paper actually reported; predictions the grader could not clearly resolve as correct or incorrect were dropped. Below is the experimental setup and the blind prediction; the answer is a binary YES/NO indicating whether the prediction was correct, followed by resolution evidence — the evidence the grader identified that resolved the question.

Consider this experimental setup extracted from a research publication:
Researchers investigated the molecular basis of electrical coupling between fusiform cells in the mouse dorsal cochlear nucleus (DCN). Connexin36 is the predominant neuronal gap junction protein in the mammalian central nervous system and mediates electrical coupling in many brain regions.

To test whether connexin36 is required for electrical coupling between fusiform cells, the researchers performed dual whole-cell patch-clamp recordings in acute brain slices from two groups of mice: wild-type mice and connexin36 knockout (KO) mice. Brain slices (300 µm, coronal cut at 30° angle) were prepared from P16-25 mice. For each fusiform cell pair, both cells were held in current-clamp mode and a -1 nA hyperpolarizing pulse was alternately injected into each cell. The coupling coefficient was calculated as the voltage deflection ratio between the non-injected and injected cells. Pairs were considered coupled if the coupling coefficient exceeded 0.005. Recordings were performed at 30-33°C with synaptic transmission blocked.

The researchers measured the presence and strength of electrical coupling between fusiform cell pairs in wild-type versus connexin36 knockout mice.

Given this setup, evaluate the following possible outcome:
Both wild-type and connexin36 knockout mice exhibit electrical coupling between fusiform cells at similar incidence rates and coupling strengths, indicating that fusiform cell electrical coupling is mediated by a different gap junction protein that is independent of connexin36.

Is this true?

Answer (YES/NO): NO